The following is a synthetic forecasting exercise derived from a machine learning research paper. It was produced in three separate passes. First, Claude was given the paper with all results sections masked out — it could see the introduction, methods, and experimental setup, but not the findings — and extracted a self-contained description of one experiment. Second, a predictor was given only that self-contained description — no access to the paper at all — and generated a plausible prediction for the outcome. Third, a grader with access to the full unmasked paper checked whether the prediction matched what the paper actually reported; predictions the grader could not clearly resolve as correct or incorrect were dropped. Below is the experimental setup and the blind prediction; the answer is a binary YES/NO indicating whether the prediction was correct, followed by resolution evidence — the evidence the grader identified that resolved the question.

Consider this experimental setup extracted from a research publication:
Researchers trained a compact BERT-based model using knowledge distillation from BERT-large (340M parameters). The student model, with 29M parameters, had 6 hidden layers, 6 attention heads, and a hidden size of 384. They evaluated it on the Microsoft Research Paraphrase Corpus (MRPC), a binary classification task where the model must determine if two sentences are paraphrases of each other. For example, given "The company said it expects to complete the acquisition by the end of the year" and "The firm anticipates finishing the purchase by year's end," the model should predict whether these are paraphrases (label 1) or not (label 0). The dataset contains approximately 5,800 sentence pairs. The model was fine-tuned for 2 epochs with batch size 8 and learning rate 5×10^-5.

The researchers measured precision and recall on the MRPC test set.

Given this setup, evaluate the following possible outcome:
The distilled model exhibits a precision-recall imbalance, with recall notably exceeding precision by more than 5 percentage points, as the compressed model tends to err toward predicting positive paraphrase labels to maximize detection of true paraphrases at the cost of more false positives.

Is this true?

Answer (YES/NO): YES